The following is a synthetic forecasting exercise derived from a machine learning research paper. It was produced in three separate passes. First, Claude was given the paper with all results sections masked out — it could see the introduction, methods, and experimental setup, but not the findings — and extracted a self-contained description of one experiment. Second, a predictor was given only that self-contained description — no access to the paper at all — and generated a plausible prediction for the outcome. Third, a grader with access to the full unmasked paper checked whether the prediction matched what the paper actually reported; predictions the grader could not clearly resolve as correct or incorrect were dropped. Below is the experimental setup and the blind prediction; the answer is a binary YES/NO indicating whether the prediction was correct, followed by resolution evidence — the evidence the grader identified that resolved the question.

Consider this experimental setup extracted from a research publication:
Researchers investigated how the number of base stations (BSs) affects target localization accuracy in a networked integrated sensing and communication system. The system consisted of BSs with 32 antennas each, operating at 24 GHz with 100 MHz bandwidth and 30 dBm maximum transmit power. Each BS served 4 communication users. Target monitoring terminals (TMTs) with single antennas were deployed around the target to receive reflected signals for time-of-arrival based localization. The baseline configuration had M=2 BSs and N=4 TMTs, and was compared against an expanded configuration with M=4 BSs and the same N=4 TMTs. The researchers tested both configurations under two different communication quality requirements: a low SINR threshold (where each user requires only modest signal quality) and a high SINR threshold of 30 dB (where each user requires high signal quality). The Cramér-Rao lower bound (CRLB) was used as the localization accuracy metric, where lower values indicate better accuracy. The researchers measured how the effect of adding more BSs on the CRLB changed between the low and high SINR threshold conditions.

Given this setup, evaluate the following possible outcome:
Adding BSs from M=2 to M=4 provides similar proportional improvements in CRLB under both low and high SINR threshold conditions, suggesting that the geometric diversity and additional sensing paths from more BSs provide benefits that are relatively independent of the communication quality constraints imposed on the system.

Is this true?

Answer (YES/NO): NO